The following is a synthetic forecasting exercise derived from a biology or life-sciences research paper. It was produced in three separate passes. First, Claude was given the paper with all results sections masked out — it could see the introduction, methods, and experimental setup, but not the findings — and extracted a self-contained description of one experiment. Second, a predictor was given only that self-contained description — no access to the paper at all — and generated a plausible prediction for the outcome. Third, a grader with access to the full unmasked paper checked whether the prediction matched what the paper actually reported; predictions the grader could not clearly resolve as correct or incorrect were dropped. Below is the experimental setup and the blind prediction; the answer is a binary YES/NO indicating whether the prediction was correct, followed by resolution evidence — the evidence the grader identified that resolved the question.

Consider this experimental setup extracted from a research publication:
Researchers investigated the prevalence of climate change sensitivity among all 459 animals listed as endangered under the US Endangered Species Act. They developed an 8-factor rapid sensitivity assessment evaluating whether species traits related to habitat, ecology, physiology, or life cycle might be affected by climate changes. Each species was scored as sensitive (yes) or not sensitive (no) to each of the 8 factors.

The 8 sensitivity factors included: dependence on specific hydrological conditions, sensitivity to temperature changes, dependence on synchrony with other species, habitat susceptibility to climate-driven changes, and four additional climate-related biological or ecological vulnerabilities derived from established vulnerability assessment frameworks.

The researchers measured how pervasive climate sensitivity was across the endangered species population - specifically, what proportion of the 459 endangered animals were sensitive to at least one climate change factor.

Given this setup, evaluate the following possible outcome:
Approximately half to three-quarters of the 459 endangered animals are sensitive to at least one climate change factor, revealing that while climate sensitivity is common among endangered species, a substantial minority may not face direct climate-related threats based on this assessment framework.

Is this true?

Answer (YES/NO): NO